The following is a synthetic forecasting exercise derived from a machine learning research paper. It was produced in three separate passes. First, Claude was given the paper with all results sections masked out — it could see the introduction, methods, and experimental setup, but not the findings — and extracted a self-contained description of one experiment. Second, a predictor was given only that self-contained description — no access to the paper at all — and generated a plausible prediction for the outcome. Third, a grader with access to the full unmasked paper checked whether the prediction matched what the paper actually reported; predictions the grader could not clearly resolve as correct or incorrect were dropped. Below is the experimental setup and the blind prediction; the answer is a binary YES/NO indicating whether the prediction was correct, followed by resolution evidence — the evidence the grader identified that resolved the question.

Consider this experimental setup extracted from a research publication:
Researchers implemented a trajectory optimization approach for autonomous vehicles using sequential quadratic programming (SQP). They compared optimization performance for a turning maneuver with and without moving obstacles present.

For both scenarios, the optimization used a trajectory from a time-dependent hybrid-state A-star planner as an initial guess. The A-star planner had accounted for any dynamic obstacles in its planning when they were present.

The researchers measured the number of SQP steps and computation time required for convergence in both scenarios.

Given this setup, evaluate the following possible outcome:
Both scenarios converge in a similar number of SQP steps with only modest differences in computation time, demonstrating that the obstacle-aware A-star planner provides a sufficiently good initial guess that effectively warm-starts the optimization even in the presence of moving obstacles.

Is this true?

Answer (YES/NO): NO